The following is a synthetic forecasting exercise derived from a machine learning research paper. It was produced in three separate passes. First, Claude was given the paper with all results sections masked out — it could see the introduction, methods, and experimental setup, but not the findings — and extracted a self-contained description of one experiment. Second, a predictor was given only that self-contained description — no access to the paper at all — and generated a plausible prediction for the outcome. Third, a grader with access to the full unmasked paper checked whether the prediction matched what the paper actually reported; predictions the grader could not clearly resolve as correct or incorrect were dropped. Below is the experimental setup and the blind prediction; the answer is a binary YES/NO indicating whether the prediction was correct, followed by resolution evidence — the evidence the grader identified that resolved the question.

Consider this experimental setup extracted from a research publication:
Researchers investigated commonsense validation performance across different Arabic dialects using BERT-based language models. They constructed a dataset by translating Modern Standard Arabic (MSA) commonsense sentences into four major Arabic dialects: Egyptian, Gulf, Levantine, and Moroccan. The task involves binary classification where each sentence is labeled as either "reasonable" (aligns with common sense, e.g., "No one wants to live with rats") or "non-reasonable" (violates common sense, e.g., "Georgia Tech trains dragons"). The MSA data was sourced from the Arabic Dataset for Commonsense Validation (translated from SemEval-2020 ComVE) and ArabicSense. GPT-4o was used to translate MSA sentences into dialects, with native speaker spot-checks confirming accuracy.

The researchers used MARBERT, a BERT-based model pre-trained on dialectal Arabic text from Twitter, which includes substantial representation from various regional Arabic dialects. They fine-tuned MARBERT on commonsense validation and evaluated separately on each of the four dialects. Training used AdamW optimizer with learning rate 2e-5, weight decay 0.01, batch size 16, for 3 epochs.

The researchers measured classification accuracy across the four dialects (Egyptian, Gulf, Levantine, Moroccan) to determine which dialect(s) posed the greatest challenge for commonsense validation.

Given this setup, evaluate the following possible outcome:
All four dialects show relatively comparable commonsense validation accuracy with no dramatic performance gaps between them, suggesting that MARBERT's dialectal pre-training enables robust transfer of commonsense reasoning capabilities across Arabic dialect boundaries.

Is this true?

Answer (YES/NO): NO